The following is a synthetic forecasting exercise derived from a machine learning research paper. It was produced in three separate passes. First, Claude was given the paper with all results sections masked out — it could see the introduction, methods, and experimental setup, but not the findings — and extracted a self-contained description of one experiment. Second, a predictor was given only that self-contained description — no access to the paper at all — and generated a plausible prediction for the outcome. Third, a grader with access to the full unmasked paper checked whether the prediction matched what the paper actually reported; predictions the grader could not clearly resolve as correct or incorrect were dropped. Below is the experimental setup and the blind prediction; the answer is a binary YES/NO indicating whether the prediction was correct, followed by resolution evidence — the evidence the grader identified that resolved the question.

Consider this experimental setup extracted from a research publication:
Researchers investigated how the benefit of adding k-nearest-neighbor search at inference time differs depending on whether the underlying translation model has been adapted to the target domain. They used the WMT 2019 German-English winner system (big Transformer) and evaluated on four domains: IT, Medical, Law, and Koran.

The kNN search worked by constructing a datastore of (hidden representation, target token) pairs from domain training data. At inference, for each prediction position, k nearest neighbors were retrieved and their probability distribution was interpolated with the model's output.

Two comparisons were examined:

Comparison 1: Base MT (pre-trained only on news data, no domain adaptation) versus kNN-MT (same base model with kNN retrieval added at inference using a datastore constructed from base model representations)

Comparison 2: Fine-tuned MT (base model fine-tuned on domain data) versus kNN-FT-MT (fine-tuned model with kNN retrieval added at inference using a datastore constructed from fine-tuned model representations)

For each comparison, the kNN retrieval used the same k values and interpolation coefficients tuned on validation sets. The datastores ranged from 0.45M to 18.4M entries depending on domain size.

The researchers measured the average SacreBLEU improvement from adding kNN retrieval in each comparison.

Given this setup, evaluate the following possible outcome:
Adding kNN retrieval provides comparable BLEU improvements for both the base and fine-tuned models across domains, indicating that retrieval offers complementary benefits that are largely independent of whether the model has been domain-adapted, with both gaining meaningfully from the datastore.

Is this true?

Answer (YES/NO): NO